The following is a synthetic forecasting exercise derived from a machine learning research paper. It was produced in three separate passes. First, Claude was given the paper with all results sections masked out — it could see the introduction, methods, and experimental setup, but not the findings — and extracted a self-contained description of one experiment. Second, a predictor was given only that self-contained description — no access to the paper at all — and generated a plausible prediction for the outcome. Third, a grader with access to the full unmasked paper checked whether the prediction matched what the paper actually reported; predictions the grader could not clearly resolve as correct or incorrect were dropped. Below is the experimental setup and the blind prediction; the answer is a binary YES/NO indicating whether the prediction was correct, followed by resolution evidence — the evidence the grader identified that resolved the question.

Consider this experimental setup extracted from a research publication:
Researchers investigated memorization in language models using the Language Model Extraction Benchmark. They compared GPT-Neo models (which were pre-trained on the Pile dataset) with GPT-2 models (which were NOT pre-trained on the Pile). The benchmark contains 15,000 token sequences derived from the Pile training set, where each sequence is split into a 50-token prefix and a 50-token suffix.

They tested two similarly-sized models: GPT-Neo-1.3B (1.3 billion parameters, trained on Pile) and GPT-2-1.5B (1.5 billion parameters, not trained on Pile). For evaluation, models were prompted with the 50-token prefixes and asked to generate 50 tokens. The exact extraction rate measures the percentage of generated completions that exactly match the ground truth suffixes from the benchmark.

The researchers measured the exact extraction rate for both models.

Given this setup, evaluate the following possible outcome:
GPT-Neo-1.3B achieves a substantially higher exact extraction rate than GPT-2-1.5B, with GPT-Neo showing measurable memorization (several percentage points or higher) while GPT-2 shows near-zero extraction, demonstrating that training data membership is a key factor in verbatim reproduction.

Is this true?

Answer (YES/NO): YES